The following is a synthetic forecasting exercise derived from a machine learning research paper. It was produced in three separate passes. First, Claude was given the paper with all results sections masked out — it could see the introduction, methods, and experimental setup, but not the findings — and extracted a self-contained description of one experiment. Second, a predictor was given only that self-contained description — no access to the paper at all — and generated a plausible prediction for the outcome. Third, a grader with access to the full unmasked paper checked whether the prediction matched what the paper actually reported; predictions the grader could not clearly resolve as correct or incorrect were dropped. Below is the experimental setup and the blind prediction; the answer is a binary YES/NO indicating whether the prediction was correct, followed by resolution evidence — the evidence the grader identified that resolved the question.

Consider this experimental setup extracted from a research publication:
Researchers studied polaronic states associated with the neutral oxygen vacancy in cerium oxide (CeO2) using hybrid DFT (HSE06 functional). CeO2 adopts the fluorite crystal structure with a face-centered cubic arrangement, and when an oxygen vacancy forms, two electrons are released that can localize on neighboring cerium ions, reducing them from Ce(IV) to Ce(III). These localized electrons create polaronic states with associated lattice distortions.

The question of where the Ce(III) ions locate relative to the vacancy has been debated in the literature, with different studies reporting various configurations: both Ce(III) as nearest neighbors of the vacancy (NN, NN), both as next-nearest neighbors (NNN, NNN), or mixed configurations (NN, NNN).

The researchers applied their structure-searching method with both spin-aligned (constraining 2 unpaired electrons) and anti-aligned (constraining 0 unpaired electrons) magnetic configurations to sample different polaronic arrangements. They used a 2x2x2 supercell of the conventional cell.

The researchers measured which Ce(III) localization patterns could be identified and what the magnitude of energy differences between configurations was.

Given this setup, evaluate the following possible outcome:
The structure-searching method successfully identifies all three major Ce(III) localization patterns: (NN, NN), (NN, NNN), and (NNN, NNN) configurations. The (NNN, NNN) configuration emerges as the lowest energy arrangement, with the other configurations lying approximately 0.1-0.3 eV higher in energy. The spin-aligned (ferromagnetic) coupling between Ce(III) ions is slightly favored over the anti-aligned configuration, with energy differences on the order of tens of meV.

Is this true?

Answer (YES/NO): NO